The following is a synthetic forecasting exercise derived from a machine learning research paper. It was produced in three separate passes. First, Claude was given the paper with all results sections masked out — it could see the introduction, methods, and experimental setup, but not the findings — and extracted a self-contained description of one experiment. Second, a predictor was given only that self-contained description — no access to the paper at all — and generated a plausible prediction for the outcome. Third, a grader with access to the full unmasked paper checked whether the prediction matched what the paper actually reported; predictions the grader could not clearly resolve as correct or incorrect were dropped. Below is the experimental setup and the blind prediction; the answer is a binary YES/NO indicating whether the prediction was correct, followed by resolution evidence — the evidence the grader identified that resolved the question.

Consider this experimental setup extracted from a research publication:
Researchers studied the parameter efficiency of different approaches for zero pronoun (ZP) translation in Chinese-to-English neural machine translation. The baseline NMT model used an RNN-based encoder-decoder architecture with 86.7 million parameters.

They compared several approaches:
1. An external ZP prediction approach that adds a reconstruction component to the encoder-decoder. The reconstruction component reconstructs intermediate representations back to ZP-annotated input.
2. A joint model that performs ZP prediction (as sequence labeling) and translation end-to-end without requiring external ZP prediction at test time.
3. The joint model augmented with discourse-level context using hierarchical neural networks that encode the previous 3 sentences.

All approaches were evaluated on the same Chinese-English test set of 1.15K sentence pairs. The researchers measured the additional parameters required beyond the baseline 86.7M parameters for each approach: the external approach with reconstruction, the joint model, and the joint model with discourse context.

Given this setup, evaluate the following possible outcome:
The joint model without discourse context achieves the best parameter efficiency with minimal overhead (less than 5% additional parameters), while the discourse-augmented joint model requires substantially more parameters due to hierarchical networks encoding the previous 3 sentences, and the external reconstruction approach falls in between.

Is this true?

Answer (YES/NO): NO